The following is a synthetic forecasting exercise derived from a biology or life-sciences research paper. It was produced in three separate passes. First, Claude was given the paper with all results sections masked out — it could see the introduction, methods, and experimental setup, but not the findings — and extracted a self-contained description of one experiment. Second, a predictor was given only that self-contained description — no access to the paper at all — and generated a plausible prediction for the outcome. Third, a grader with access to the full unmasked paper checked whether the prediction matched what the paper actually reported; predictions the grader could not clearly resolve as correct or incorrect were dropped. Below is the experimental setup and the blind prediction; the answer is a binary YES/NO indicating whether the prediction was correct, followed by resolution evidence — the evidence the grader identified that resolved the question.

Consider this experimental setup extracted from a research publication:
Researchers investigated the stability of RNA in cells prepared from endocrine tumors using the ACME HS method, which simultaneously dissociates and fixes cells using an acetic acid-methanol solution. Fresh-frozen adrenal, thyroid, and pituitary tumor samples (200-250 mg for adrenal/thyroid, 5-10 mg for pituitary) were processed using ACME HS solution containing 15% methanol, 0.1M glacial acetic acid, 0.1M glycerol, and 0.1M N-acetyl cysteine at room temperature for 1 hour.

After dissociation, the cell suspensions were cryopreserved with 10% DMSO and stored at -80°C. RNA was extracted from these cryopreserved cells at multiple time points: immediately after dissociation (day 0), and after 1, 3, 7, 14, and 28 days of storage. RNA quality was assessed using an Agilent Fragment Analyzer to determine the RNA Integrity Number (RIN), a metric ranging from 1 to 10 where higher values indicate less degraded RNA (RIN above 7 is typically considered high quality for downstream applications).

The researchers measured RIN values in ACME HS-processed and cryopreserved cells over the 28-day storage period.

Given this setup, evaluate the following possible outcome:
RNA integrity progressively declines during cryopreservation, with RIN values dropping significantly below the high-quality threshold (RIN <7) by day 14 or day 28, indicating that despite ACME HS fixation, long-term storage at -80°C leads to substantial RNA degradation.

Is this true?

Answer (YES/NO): NO